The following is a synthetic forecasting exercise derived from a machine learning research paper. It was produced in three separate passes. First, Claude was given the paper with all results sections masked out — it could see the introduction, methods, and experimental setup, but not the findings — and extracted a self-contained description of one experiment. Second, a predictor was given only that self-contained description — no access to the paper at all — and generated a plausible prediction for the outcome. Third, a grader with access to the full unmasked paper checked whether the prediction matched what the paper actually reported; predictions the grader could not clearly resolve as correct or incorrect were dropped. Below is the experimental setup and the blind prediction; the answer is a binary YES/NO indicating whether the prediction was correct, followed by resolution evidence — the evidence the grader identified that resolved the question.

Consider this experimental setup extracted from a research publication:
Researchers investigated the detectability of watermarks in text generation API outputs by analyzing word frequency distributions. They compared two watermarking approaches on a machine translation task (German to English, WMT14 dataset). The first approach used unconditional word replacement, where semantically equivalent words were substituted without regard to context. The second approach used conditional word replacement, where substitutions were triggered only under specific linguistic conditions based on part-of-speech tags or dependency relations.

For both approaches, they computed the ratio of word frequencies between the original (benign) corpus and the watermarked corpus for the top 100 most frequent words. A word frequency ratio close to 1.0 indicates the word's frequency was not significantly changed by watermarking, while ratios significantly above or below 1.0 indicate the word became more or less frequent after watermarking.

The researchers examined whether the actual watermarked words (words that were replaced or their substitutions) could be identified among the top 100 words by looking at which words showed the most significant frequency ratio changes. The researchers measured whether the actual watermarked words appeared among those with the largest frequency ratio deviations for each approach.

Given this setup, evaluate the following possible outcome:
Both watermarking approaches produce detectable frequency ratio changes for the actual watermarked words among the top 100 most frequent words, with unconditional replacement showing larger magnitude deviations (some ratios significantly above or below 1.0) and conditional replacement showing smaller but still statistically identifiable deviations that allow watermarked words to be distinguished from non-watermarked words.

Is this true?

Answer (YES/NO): NO